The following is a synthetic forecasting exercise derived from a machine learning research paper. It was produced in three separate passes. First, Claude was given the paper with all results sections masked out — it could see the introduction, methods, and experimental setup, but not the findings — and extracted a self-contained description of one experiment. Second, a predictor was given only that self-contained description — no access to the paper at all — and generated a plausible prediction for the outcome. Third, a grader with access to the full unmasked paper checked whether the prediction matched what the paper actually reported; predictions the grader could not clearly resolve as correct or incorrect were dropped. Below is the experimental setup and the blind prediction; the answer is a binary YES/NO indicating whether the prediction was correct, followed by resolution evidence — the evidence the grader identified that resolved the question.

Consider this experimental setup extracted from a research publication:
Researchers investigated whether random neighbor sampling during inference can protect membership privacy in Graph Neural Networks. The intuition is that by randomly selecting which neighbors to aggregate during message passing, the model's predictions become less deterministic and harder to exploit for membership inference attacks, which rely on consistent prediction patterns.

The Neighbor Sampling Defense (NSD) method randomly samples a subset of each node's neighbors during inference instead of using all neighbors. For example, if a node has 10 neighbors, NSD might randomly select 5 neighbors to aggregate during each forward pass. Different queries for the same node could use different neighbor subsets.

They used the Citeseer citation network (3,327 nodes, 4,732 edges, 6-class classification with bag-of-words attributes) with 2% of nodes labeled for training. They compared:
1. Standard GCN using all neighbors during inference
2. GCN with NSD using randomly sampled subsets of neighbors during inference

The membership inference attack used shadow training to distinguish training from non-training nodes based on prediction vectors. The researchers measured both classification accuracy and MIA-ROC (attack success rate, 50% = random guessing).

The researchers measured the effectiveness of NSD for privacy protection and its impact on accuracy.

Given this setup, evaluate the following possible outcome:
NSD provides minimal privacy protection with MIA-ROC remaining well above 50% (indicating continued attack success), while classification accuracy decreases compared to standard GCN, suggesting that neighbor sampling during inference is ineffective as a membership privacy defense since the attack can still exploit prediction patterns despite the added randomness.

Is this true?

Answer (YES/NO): NO